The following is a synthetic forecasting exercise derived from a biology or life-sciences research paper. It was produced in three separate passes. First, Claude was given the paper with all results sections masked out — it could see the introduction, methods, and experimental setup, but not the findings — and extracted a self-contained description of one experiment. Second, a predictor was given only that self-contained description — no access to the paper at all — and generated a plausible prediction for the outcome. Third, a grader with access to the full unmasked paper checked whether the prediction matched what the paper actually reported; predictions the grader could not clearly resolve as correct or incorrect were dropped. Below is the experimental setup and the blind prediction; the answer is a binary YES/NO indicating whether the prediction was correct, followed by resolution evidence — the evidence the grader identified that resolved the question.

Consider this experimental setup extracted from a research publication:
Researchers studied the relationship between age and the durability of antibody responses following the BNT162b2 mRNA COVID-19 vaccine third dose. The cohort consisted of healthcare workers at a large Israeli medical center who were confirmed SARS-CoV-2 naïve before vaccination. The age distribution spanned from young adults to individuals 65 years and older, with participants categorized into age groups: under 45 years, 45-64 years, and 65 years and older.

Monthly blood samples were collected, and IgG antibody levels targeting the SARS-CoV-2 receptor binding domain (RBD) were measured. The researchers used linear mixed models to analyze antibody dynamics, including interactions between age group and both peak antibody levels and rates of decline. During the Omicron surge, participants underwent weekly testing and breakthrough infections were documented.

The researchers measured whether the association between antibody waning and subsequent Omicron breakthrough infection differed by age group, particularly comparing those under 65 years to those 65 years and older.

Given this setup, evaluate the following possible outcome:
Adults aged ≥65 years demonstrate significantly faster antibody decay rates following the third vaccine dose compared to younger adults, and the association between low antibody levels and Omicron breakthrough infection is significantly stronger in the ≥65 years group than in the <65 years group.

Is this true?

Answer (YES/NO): NO